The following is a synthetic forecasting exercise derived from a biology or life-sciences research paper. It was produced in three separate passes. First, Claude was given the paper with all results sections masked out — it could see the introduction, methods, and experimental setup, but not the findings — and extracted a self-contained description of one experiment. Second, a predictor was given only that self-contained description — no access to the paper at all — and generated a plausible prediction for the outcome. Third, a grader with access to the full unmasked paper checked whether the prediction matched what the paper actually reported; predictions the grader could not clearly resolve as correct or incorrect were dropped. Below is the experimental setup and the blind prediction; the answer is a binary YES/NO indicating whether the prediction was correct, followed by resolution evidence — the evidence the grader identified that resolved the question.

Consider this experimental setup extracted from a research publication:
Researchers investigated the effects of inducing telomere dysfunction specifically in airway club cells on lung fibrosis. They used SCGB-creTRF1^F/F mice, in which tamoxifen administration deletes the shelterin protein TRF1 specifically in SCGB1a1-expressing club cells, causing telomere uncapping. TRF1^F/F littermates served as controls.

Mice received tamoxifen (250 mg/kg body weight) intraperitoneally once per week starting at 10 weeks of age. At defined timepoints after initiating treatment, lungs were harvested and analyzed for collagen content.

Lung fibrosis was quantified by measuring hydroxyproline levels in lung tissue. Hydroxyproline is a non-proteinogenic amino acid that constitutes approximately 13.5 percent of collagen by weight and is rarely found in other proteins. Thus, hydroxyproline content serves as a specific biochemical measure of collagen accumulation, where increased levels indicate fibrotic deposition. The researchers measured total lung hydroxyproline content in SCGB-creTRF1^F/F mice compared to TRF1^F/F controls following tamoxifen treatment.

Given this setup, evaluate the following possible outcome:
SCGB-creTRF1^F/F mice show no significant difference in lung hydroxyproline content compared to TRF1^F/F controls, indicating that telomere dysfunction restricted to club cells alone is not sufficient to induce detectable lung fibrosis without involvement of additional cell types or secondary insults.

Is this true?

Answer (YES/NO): NO